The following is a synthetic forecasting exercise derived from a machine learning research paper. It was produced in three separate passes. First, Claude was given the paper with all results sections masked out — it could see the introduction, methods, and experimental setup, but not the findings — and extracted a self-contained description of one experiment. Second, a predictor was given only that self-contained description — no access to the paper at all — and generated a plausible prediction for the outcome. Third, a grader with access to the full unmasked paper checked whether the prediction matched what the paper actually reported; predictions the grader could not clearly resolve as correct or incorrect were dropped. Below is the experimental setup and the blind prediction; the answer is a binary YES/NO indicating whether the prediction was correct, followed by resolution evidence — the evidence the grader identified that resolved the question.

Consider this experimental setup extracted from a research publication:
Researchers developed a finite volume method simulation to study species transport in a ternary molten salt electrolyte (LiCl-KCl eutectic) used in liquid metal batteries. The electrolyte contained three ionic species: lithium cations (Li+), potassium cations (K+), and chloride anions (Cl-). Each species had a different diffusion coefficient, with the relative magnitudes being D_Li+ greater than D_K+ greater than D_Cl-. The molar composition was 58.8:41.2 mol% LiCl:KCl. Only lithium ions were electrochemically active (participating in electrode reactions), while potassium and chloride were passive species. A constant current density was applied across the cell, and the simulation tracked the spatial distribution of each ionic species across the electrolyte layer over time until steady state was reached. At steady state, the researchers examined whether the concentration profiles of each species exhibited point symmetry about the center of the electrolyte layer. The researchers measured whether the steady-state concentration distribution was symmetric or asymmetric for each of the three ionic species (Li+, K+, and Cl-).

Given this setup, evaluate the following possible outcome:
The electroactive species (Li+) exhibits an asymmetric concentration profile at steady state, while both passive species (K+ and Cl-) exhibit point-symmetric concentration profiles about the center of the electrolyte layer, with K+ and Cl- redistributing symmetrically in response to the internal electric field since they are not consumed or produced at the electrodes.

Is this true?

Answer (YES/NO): NO